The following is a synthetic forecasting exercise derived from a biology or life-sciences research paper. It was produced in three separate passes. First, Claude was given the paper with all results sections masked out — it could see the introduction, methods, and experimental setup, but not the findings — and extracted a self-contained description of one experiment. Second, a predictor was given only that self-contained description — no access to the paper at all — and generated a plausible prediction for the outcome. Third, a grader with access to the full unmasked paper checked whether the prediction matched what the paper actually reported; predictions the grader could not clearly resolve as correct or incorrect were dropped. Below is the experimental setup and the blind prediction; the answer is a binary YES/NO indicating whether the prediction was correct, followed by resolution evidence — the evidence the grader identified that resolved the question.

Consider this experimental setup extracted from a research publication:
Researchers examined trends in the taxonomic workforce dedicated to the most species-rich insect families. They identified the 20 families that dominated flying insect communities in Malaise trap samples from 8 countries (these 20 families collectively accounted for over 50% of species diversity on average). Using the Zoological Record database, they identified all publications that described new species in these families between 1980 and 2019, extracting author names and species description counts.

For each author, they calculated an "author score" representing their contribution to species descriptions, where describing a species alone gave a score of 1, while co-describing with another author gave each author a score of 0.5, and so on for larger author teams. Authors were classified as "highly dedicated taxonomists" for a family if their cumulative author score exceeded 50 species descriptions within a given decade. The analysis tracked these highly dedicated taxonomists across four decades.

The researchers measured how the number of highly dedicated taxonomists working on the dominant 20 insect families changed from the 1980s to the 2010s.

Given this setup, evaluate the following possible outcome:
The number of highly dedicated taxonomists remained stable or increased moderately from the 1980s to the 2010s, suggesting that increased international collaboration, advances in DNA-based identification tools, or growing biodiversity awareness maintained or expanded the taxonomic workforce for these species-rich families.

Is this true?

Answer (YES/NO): NO